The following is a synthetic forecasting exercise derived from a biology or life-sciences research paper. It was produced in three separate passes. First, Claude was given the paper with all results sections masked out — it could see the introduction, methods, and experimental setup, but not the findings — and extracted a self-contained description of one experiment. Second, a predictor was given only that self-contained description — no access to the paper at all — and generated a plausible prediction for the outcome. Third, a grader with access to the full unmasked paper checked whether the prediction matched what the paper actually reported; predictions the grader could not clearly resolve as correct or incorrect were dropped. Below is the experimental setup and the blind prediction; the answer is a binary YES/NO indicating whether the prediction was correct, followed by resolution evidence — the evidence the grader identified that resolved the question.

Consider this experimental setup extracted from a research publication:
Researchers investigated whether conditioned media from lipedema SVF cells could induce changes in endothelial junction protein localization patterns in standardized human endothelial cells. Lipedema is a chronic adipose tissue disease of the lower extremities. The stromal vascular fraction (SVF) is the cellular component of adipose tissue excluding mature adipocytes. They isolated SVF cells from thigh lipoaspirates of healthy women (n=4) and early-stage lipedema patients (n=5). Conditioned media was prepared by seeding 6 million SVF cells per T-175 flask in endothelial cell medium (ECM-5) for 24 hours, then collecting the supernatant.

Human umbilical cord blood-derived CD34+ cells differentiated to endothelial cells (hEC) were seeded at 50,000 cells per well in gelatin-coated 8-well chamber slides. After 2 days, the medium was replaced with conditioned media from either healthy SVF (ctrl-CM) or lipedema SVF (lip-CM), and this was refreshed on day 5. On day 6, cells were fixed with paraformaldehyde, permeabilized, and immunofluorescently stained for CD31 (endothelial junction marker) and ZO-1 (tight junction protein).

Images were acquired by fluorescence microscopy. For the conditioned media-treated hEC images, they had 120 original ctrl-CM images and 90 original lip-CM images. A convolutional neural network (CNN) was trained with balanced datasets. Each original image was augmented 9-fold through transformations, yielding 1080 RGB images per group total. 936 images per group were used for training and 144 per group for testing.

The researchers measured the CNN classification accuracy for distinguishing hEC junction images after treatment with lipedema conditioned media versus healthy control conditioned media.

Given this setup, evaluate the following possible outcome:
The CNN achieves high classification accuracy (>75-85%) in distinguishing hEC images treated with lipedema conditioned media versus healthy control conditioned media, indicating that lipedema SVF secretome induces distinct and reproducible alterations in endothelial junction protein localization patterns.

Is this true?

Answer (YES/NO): YES